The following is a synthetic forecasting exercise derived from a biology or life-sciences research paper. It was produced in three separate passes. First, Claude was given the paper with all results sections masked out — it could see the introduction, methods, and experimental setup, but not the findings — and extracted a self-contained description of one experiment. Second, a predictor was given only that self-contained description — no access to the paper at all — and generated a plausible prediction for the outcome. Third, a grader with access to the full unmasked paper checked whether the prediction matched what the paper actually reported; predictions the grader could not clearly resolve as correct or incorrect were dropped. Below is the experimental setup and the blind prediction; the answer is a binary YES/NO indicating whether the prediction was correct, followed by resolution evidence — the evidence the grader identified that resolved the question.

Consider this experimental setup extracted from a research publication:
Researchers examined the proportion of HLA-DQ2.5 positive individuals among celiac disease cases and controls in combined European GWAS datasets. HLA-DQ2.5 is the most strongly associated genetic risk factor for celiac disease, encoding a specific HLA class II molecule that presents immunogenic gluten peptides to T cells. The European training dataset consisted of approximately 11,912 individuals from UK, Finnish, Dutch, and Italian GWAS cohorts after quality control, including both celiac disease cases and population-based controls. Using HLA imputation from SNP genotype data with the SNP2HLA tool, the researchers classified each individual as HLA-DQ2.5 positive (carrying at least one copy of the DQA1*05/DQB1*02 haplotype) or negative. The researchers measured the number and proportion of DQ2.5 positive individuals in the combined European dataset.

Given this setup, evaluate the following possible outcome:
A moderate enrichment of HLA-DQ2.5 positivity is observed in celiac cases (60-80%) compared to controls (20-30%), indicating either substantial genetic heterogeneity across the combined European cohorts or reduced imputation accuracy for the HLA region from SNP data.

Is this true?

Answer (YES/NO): NO